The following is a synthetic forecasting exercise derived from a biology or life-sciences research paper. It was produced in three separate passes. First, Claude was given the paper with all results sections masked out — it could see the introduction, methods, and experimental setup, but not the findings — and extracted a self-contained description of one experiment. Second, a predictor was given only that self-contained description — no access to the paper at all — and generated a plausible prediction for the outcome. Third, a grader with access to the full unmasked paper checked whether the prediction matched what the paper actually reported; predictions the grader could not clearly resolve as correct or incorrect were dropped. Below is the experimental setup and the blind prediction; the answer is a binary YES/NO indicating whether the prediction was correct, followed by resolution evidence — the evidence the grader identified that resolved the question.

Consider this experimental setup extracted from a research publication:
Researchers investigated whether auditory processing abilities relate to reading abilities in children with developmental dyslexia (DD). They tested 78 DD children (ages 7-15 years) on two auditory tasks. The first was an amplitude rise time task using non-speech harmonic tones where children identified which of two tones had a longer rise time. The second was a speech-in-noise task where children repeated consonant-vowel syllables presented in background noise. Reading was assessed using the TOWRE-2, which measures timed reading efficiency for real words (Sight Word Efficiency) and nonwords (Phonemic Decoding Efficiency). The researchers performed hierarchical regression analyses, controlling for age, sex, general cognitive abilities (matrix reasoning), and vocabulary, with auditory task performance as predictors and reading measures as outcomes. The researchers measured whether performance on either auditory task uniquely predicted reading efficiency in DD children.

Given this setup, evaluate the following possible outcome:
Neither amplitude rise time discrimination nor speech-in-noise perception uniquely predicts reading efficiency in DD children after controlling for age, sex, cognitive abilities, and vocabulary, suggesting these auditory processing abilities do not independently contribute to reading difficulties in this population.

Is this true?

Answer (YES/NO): NO